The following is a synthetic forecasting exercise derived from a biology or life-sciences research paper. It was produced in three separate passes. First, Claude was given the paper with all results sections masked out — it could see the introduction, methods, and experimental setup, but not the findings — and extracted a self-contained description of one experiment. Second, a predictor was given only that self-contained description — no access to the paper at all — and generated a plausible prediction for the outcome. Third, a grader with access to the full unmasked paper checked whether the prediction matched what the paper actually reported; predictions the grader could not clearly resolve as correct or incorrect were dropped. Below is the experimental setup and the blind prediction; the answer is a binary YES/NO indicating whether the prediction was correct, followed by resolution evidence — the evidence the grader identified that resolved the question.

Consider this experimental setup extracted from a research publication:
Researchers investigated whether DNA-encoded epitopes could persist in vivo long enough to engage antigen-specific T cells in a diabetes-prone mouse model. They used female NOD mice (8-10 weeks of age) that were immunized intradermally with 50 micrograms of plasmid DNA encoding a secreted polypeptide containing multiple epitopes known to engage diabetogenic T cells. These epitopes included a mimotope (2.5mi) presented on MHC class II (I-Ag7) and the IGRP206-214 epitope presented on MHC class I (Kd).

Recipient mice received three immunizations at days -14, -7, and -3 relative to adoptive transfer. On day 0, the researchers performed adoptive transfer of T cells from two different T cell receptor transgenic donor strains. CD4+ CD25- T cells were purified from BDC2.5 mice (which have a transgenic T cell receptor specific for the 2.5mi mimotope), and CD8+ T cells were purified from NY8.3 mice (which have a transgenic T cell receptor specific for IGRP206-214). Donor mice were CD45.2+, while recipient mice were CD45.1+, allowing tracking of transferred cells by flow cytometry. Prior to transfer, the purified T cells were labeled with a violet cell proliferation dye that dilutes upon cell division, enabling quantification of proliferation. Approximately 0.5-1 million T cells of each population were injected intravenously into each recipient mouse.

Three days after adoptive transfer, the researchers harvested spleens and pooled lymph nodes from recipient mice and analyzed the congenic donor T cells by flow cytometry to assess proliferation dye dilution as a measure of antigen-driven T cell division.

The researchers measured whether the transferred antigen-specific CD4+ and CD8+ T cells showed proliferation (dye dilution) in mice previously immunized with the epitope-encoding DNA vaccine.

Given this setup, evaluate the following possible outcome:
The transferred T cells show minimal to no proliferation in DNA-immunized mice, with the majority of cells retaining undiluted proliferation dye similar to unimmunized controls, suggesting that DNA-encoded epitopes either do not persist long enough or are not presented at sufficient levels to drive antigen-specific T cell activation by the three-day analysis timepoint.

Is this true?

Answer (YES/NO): NO